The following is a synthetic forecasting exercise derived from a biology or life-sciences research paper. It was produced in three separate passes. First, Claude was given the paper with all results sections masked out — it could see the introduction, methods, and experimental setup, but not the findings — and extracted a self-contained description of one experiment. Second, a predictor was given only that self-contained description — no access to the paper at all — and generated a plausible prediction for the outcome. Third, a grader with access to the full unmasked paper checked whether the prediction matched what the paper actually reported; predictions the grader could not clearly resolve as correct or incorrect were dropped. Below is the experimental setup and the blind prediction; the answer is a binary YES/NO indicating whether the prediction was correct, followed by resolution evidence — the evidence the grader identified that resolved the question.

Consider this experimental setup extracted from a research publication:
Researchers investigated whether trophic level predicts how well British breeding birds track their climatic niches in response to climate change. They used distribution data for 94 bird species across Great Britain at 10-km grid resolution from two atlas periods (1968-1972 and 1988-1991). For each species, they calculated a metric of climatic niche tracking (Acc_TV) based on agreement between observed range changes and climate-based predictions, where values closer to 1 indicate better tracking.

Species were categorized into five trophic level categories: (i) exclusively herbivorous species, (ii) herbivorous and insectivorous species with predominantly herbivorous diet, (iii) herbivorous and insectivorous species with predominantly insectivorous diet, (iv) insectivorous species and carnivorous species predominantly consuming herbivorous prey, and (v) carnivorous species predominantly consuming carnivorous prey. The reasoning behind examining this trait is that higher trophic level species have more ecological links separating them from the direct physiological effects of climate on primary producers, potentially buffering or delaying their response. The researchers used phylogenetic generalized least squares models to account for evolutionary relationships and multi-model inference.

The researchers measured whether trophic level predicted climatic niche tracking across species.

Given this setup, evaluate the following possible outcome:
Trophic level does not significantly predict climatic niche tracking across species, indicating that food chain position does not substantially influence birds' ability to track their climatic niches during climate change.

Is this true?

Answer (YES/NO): NO